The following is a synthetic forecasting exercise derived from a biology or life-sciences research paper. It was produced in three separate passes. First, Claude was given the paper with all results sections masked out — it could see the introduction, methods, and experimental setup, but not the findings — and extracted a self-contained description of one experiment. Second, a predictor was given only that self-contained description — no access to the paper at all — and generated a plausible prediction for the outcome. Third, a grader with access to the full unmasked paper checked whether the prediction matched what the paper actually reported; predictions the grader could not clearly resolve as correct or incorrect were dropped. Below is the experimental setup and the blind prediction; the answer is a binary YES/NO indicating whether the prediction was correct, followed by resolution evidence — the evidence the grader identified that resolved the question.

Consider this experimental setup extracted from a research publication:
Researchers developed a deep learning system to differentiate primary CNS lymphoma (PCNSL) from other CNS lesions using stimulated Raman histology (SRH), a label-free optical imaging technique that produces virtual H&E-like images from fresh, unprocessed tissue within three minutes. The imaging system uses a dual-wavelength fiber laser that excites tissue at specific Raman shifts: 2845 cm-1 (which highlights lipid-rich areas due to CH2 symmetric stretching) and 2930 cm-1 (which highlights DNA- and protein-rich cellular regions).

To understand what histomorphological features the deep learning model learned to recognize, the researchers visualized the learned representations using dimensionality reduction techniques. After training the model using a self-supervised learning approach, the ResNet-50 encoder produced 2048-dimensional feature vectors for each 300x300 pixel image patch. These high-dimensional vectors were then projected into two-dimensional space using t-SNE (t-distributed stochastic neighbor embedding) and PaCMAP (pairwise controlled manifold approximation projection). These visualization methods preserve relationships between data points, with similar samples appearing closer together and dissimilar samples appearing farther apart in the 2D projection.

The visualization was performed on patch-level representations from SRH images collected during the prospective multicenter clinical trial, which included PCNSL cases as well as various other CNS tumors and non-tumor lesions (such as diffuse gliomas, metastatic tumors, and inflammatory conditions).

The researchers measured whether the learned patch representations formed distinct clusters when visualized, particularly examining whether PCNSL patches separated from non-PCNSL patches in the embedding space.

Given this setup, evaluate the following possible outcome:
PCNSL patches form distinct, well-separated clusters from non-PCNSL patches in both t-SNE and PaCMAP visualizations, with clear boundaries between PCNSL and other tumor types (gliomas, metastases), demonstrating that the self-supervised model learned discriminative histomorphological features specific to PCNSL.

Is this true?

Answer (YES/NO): YES